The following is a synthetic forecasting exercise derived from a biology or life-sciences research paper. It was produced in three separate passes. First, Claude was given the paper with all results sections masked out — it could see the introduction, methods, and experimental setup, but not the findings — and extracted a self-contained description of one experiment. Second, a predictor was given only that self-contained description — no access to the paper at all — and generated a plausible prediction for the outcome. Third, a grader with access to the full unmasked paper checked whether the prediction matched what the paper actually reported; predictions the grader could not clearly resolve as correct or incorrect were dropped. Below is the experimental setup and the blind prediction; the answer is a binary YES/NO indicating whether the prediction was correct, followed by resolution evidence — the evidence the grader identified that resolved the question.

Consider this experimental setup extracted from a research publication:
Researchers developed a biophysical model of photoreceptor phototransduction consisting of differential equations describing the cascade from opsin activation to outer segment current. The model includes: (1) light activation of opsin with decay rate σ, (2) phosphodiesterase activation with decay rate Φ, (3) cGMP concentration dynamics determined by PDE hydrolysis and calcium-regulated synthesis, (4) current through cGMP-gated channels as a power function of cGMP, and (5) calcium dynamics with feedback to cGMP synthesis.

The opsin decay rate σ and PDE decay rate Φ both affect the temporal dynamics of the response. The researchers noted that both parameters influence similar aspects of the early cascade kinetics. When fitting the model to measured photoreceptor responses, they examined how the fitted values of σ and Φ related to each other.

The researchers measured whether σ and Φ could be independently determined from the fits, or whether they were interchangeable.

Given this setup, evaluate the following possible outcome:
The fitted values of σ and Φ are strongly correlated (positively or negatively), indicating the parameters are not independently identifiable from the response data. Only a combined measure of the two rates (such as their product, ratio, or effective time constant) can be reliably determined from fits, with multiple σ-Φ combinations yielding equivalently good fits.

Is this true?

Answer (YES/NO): YES